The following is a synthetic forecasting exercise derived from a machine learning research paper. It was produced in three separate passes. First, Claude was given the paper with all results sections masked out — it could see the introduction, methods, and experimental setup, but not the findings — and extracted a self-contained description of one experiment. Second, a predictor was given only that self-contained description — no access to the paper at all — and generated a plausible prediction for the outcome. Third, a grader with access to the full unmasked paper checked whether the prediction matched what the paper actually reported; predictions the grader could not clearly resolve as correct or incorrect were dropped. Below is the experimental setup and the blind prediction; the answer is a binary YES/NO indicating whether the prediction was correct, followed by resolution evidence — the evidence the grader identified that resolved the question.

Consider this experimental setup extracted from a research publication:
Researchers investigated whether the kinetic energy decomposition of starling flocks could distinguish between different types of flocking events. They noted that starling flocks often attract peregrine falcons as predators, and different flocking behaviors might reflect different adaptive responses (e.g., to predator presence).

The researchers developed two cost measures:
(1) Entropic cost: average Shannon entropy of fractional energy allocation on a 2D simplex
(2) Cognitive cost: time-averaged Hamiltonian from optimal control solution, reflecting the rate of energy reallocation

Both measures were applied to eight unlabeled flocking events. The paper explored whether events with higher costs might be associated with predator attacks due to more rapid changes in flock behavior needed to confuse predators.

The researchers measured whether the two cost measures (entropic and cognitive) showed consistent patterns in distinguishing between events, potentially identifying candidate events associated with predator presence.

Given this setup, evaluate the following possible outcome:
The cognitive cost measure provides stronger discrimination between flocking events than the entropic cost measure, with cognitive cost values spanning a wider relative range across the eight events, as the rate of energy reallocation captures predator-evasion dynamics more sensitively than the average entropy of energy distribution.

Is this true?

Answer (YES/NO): YES